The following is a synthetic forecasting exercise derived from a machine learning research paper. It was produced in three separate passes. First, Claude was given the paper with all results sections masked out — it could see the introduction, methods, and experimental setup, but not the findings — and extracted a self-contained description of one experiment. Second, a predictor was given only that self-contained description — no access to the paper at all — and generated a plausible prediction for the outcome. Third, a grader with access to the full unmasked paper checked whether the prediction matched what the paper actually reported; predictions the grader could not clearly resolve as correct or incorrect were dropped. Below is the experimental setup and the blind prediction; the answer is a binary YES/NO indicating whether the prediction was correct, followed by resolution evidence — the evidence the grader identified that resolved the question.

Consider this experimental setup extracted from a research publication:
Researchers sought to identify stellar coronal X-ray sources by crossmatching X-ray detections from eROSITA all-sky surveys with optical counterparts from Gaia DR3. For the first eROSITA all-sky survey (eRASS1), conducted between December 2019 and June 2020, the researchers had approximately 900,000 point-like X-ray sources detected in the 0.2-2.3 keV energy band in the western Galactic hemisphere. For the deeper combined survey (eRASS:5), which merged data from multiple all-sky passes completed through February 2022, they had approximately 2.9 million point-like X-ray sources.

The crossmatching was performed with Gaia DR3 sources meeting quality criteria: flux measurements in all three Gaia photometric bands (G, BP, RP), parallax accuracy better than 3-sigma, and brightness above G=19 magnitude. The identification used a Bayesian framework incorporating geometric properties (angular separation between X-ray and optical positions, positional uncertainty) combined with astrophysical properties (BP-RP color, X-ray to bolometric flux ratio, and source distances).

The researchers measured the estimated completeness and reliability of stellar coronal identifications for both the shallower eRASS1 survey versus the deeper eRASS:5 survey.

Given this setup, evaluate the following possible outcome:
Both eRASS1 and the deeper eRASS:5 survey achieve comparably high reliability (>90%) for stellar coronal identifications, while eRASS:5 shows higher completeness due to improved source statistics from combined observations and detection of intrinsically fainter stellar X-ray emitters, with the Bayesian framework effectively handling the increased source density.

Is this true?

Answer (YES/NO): NO